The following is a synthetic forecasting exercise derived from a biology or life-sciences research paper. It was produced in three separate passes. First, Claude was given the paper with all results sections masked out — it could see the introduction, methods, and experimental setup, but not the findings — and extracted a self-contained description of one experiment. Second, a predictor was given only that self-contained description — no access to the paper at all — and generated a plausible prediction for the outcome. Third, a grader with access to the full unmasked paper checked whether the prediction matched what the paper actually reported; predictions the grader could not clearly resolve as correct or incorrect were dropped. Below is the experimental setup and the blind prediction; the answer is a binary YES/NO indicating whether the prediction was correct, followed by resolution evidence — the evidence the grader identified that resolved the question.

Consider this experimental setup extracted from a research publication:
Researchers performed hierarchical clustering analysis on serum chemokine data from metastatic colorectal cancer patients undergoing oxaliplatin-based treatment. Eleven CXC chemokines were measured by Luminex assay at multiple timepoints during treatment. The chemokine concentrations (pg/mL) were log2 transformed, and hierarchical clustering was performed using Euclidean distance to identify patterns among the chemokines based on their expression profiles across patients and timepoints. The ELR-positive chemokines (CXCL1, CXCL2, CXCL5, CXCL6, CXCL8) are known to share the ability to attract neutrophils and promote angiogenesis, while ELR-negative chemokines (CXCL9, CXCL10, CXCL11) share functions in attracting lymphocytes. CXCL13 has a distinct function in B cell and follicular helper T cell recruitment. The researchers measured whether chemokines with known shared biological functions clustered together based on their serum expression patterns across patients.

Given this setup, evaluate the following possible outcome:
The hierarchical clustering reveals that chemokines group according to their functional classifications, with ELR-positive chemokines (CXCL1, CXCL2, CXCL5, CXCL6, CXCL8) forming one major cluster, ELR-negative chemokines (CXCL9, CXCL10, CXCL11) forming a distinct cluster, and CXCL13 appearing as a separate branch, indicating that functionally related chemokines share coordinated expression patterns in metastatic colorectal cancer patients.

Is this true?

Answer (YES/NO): NO